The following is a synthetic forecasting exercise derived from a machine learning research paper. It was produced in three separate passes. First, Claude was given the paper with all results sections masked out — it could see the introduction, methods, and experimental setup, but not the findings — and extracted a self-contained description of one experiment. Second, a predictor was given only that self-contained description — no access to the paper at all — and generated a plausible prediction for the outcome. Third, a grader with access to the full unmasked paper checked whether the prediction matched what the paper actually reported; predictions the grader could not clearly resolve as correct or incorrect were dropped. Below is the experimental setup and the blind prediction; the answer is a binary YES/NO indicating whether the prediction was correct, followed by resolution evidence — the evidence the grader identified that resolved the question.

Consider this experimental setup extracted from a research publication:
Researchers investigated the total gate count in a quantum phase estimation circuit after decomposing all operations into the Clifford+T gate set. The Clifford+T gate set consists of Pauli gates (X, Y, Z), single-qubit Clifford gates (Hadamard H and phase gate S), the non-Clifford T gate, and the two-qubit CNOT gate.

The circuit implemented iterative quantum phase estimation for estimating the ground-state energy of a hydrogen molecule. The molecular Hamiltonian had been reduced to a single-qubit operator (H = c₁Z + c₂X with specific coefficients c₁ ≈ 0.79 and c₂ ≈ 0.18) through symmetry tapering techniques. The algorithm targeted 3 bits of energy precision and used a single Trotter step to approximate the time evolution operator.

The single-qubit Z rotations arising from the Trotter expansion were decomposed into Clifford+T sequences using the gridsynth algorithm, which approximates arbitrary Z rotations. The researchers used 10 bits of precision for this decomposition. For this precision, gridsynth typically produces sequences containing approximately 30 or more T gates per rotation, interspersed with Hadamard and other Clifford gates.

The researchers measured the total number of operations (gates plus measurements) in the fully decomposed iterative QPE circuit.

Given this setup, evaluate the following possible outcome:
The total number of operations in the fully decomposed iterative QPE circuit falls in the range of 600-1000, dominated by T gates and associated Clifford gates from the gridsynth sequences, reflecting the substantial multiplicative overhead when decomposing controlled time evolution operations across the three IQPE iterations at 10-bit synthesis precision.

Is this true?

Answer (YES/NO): NO